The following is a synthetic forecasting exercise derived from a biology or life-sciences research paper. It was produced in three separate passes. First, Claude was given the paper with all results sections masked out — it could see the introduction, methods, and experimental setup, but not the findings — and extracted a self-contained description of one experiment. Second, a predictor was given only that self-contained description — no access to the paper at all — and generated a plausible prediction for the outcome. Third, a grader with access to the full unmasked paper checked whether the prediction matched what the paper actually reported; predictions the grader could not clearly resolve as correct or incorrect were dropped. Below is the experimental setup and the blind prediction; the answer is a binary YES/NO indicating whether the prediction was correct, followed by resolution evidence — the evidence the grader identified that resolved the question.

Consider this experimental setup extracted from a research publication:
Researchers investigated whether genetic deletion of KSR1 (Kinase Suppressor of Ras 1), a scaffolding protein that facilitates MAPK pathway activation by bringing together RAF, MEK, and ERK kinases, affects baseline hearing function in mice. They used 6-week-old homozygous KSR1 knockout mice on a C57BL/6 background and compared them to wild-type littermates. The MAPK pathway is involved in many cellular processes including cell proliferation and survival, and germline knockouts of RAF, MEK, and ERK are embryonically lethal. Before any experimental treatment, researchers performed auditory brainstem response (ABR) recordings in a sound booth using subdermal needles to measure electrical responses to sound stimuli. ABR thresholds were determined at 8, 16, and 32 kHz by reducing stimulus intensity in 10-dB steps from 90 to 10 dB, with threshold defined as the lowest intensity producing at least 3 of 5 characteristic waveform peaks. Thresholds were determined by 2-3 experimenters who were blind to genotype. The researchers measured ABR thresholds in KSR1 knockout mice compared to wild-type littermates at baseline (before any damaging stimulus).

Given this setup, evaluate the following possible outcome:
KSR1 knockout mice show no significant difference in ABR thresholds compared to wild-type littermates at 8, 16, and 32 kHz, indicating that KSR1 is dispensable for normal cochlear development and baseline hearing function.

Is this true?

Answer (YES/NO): YES